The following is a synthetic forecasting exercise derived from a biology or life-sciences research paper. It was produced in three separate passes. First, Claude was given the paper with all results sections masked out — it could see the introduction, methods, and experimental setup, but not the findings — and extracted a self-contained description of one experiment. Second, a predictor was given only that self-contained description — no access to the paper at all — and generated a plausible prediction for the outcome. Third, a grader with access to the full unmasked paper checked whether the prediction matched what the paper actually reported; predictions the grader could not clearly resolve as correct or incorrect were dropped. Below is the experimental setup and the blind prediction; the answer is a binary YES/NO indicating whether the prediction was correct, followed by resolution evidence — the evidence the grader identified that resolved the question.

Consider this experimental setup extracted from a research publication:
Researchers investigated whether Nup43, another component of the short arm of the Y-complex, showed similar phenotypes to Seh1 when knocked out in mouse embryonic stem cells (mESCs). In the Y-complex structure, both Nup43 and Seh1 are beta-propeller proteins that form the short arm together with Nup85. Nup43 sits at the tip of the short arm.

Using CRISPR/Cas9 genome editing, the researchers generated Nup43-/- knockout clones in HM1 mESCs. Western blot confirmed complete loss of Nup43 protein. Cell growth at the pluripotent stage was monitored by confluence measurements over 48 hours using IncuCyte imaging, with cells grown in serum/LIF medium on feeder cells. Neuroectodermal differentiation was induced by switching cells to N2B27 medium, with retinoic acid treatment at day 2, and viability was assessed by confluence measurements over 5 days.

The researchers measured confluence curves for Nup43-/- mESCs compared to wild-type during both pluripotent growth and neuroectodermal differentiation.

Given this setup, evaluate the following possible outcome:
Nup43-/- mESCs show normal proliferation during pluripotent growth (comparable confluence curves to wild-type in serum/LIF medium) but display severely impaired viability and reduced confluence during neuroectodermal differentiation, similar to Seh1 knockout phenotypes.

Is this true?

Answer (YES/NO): NO